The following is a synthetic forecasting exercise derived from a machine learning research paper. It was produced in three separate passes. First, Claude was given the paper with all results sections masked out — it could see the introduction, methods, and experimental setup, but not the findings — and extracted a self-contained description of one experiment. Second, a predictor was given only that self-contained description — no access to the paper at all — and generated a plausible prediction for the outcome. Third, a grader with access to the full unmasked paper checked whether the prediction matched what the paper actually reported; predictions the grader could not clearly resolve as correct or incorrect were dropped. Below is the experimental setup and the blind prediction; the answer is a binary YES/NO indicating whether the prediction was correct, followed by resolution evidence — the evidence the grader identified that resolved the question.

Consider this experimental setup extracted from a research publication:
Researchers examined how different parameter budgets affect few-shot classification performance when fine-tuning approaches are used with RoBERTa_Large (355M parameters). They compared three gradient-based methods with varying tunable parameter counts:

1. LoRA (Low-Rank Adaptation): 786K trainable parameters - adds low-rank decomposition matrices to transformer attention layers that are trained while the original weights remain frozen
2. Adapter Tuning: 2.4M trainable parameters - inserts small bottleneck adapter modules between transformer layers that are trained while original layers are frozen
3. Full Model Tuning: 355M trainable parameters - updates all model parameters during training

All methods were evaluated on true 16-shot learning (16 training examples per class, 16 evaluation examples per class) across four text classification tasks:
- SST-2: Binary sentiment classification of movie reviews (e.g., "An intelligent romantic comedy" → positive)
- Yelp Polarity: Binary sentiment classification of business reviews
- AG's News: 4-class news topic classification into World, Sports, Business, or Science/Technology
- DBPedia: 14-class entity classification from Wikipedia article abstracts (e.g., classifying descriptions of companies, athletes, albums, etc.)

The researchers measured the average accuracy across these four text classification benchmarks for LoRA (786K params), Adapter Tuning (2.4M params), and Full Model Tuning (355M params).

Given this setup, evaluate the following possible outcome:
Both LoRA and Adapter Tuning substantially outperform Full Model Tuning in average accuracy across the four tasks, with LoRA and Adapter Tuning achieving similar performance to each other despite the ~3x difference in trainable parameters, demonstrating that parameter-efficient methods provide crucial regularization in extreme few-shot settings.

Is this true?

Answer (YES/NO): NO